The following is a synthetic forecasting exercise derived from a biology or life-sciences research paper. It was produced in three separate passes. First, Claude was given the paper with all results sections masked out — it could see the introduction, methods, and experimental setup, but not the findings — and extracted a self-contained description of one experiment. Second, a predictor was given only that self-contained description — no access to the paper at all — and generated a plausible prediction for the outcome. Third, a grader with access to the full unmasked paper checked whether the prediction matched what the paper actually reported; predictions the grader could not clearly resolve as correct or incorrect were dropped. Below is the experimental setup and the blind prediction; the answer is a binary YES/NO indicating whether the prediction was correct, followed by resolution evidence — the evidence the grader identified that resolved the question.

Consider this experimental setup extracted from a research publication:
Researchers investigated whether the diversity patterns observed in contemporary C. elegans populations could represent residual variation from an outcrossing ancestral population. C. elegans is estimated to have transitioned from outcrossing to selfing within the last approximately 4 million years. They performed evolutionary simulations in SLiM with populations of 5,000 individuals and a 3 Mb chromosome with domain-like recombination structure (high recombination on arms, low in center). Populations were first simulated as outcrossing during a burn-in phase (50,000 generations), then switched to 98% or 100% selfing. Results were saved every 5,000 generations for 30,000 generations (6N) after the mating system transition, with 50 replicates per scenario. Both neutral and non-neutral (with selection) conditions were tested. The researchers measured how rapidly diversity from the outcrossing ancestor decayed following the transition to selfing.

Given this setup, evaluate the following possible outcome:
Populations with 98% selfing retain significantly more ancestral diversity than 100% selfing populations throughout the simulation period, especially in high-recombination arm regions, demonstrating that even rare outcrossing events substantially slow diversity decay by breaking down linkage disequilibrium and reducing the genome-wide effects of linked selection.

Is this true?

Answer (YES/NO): NO